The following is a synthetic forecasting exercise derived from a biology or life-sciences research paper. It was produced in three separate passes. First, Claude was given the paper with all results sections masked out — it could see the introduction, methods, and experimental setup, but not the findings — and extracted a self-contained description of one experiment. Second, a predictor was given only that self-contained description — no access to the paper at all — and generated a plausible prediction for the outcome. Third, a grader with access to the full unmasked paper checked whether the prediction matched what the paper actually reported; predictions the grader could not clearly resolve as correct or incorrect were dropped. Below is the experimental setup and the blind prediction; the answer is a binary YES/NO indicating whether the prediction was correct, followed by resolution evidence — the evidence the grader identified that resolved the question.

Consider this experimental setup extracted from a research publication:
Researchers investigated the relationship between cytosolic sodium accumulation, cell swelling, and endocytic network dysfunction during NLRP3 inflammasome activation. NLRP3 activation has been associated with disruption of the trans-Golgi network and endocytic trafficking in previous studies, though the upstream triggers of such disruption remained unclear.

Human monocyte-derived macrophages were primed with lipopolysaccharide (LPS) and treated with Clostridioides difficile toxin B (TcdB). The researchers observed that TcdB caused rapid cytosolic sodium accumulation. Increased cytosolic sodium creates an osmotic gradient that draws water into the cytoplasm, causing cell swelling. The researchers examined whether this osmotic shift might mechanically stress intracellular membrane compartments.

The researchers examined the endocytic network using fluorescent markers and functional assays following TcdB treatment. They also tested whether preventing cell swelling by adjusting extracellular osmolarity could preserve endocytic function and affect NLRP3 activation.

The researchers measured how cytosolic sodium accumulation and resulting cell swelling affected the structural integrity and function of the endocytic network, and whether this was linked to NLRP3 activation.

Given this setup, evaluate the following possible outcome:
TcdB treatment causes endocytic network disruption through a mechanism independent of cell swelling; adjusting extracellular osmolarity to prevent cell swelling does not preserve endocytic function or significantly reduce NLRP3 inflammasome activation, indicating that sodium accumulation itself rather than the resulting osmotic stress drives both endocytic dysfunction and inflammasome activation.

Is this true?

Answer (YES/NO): NO